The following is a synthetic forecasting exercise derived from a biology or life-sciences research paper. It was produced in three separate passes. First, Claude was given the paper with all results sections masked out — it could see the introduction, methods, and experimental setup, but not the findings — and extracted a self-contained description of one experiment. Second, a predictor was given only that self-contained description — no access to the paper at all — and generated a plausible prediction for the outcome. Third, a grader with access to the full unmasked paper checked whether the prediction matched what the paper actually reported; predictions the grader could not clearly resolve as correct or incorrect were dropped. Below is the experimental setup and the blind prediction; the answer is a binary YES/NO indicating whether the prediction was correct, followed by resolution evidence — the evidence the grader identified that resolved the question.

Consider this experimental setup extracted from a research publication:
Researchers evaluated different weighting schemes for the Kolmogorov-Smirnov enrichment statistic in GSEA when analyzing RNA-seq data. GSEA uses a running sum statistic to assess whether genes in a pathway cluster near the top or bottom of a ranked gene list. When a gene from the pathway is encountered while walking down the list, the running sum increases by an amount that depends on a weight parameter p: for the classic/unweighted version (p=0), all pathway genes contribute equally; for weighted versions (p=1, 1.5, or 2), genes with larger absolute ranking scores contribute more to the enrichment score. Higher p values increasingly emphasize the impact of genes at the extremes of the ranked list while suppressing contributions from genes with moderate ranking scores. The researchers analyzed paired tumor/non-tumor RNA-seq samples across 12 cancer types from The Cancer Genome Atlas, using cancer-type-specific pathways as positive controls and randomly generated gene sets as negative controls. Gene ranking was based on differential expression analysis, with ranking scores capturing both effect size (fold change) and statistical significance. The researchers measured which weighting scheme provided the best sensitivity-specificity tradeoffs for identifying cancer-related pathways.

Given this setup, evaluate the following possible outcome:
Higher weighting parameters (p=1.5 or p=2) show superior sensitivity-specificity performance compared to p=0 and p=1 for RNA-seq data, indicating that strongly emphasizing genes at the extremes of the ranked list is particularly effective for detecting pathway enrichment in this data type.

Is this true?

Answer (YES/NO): NO